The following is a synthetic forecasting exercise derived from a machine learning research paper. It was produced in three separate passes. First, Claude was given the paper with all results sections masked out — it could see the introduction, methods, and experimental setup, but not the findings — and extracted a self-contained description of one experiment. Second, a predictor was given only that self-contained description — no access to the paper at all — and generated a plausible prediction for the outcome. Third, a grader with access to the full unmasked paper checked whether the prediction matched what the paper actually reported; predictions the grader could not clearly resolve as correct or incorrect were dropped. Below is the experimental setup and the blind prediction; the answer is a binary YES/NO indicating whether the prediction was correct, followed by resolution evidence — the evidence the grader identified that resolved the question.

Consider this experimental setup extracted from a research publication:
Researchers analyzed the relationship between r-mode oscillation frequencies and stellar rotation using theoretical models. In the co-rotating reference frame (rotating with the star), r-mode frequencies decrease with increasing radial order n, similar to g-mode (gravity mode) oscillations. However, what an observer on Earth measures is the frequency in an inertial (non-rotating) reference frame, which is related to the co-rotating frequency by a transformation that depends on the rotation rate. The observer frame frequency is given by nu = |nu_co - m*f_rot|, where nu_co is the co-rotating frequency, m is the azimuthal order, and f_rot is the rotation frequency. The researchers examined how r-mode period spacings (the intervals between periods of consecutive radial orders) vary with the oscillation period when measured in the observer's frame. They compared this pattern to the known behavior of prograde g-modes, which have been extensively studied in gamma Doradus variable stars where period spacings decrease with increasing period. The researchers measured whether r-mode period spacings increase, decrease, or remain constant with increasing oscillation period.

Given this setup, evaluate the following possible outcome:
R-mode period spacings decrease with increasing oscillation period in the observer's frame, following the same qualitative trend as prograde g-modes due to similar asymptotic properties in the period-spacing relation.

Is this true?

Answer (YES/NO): NO